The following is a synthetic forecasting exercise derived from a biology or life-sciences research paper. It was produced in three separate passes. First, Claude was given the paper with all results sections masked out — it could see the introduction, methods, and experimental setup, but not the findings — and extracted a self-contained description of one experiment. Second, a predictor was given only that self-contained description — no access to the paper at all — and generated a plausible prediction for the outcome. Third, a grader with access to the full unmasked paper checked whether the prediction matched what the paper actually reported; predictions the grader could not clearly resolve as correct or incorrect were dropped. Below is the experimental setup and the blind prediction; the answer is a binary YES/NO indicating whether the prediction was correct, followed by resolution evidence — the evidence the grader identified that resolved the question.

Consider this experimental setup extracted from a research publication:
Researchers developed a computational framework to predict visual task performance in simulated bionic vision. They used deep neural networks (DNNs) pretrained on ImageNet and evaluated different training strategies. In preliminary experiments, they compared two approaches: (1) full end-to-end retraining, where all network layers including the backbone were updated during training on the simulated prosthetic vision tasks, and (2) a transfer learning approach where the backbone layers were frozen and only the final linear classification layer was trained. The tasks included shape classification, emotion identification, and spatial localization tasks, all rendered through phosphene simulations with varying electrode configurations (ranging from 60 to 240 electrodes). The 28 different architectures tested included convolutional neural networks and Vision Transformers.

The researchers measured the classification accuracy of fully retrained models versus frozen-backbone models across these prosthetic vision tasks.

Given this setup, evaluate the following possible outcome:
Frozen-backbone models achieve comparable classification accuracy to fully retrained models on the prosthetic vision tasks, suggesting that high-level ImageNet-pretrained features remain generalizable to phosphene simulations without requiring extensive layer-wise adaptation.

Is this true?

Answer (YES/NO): NO